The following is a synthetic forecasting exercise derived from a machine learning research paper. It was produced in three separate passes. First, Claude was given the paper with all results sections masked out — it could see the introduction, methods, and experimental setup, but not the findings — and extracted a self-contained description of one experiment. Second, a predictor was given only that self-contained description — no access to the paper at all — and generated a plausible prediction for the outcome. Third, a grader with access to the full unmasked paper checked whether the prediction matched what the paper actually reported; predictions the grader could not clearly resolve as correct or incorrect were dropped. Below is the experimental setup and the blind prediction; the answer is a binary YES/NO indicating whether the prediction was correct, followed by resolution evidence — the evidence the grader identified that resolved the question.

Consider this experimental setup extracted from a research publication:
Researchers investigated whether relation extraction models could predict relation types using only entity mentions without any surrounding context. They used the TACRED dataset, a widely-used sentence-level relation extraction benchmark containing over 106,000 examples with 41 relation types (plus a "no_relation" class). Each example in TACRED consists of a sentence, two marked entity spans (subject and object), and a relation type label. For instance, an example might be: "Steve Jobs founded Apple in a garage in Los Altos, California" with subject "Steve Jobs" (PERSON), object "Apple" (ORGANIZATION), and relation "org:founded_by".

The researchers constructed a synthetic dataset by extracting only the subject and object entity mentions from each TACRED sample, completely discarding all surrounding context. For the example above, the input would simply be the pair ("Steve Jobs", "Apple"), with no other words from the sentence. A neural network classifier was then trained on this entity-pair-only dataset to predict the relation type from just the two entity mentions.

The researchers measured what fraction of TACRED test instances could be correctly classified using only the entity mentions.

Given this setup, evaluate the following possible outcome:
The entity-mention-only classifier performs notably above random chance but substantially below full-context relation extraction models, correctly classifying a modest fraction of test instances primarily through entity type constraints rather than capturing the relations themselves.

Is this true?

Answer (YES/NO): NO